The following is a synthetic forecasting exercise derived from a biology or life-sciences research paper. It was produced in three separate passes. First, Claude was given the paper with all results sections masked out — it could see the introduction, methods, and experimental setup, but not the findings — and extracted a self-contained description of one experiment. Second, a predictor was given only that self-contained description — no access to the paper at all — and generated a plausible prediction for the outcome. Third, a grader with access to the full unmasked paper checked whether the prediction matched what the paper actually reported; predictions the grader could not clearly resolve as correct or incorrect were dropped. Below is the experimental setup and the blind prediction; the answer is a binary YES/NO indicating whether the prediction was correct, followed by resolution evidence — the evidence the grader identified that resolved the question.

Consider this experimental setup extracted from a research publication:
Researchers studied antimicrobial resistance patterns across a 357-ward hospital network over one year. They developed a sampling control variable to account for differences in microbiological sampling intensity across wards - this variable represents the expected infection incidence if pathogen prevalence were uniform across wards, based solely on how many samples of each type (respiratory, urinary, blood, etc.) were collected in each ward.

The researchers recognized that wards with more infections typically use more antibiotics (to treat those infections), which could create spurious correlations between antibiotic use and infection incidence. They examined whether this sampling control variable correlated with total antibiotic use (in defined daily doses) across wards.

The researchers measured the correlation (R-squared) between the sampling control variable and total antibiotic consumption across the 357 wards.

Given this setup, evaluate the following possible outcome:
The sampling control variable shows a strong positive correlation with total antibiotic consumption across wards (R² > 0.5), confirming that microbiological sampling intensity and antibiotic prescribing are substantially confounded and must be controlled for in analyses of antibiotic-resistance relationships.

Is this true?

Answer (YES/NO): NO